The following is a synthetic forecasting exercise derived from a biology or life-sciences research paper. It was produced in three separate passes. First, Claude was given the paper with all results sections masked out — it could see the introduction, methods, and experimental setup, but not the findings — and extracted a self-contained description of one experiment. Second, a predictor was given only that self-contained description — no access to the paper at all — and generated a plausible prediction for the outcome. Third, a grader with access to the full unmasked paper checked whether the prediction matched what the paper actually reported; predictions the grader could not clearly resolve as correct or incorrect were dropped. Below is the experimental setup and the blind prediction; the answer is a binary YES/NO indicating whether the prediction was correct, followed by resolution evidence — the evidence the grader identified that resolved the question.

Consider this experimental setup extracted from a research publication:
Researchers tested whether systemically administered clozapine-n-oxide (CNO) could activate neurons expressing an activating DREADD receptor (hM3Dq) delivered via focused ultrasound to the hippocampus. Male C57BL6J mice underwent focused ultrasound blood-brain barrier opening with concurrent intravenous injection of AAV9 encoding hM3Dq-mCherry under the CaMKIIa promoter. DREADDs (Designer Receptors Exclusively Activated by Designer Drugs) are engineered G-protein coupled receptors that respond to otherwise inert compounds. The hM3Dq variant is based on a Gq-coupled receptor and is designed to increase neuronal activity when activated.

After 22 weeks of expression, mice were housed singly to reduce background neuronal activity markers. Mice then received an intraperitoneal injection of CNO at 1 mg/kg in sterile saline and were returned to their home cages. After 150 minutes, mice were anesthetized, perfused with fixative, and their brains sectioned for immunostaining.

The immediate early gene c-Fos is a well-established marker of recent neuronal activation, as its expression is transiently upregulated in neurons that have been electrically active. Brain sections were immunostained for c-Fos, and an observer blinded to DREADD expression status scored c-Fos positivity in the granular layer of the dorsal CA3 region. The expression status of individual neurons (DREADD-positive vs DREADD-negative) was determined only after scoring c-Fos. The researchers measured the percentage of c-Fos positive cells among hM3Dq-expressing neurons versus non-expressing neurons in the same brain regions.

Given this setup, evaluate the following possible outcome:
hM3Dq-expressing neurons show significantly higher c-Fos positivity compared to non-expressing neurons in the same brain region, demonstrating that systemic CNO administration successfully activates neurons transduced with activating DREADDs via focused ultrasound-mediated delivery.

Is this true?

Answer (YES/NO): YES